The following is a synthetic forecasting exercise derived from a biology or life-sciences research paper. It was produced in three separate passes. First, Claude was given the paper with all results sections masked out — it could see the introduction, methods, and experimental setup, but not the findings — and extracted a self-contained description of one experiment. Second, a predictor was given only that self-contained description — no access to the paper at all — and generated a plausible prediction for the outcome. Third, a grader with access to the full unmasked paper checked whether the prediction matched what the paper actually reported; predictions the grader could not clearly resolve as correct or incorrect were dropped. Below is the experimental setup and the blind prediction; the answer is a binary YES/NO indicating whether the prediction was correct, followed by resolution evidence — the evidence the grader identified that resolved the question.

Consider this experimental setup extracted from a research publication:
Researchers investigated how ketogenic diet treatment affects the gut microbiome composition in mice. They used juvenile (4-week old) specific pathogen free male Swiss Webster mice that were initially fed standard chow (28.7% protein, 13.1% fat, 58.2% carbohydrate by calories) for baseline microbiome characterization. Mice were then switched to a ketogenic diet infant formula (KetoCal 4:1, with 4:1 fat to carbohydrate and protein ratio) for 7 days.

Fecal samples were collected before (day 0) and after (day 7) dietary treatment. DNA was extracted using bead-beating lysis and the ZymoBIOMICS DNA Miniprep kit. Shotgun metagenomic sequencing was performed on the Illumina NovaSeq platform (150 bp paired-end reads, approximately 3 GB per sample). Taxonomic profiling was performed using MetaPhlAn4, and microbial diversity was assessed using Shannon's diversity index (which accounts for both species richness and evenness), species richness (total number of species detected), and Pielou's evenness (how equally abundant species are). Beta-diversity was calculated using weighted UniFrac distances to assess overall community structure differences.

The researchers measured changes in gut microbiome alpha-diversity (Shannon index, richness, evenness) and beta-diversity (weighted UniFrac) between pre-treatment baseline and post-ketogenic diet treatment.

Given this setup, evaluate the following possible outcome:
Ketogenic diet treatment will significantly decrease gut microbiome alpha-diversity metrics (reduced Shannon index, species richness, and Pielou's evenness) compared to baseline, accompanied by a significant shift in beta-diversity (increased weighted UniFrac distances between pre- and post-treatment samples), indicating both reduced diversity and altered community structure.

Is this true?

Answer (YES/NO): NO